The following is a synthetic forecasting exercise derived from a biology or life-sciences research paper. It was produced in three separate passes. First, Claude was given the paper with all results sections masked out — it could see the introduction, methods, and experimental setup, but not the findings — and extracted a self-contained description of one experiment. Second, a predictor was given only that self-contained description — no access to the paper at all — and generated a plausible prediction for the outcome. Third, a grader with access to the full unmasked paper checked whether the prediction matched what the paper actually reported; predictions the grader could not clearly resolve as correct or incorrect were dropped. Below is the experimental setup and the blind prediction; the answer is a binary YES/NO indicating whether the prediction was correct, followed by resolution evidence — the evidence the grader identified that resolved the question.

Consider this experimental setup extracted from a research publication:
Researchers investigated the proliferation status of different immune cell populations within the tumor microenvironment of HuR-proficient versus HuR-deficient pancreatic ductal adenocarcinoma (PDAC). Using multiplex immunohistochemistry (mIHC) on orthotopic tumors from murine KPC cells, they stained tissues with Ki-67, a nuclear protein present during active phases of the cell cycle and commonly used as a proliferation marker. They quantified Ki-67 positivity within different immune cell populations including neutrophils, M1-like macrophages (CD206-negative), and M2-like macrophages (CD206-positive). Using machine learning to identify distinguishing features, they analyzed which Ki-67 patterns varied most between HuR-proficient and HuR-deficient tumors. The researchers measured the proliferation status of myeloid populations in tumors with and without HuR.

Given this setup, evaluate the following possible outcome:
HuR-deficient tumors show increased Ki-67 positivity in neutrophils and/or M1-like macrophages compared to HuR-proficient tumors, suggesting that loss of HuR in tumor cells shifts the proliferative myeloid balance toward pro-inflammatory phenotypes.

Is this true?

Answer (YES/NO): YES